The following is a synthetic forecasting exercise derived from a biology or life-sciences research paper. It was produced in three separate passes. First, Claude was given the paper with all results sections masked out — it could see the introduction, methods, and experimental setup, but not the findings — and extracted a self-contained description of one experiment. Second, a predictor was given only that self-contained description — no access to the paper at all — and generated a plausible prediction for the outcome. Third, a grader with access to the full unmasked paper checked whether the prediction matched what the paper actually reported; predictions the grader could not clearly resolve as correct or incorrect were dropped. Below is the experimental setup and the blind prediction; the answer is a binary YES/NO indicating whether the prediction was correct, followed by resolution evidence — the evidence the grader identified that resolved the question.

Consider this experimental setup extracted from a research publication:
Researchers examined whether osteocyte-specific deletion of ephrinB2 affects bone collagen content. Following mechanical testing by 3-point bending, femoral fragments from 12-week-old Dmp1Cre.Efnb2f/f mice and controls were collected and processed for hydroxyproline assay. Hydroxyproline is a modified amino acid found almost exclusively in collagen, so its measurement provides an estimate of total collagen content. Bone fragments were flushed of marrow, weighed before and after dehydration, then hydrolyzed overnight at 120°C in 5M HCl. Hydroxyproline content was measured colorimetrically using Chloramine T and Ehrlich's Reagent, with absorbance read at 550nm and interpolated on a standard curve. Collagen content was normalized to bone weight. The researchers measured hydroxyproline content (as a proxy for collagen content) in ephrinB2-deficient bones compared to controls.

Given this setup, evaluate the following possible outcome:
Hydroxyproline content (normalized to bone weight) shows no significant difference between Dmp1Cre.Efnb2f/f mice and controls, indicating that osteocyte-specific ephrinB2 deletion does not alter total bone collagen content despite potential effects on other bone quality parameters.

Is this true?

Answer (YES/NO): NO